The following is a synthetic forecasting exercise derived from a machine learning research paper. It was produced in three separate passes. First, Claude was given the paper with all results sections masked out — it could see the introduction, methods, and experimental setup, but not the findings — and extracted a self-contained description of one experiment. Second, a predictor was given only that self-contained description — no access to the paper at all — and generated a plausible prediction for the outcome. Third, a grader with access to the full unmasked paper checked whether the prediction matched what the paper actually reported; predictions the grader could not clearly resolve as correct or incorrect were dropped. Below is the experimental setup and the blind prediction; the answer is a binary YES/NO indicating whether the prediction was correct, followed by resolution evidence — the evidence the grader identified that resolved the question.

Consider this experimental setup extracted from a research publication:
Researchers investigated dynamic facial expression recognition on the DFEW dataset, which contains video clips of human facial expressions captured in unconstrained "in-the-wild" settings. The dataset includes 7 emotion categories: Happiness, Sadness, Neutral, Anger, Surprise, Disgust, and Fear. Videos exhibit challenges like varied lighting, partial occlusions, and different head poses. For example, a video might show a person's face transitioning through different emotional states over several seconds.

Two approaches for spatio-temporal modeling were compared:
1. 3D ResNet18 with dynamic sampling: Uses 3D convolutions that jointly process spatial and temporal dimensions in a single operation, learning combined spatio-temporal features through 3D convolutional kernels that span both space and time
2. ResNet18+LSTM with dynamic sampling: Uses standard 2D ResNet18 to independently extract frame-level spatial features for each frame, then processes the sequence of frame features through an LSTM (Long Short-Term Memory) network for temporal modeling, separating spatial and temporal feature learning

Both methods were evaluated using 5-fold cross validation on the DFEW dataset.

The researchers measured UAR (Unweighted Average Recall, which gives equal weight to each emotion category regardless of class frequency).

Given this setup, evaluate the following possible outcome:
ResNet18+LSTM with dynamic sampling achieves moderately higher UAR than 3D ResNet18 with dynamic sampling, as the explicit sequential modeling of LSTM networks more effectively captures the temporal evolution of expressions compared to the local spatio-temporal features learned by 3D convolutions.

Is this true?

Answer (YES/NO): YES